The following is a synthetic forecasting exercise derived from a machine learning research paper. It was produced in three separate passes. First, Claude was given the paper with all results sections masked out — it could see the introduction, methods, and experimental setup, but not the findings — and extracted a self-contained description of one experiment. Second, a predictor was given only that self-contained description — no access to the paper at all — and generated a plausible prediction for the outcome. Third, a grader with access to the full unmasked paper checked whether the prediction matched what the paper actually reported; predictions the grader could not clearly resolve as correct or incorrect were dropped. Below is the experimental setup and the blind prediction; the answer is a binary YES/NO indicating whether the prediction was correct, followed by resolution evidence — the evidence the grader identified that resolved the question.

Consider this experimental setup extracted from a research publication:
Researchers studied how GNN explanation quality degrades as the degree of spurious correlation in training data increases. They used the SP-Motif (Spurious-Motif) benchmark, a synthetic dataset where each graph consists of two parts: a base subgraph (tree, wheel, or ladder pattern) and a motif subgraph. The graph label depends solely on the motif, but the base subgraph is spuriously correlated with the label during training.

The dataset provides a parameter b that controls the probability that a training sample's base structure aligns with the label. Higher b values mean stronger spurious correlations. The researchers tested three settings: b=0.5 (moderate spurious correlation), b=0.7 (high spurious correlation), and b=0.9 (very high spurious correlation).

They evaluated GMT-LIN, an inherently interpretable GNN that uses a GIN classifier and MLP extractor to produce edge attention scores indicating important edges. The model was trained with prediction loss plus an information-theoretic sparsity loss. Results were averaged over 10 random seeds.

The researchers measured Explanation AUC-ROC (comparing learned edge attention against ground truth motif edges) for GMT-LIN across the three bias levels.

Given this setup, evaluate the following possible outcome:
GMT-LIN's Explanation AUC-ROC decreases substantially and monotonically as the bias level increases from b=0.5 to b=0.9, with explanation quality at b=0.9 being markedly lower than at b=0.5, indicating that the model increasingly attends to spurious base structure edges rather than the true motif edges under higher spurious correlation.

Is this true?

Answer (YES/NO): NO